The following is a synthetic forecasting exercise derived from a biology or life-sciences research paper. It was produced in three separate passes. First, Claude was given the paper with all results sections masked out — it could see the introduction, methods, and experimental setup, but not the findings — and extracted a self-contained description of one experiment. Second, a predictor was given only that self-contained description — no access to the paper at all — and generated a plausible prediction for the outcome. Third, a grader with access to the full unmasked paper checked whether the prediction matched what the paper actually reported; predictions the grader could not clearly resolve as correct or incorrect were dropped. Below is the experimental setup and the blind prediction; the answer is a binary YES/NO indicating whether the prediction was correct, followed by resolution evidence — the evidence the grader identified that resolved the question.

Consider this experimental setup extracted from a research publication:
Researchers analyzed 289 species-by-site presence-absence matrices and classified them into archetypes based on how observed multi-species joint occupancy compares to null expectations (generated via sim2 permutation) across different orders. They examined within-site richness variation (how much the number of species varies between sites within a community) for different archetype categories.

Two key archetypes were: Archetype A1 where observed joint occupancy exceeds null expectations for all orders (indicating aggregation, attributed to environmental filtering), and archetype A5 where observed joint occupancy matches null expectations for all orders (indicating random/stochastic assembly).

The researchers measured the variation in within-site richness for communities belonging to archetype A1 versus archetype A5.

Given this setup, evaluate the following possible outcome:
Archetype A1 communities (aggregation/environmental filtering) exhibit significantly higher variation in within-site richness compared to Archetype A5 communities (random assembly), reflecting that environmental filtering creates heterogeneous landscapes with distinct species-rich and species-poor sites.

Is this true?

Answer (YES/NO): YES